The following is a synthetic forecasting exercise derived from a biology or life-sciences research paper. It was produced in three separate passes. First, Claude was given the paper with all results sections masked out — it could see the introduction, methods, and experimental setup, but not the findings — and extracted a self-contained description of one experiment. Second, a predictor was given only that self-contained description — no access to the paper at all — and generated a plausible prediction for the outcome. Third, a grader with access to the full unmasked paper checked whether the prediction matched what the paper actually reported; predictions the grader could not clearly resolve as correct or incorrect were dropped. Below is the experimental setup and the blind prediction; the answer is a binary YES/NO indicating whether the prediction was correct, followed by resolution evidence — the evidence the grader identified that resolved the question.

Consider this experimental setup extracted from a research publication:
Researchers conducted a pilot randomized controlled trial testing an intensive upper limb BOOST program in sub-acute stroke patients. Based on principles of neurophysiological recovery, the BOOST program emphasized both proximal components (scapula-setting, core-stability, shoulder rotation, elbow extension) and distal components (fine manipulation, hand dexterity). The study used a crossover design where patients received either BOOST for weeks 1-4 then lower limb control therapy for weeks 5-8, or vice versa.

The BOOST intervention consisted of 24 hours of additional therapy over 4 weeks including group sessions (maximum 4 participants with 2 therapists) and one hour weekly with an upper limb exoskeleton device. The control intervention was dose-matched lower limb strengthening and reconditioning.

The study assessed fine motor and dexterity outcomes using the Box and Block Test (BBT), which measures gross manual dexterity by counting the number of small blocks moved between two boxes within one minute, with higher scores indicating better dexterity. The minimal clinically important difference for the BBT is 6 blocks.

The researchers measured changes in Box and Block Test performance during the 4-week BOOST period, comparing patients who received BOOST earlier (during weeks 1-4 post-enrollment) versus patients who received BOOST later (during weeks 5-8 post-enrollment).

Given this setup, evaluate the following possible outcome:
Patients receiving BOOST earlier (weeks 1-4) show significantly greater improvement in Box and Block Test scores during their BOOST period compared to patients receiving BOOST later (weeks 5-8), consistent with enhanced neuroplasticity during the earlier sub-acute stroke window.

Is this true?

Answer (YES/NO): NO